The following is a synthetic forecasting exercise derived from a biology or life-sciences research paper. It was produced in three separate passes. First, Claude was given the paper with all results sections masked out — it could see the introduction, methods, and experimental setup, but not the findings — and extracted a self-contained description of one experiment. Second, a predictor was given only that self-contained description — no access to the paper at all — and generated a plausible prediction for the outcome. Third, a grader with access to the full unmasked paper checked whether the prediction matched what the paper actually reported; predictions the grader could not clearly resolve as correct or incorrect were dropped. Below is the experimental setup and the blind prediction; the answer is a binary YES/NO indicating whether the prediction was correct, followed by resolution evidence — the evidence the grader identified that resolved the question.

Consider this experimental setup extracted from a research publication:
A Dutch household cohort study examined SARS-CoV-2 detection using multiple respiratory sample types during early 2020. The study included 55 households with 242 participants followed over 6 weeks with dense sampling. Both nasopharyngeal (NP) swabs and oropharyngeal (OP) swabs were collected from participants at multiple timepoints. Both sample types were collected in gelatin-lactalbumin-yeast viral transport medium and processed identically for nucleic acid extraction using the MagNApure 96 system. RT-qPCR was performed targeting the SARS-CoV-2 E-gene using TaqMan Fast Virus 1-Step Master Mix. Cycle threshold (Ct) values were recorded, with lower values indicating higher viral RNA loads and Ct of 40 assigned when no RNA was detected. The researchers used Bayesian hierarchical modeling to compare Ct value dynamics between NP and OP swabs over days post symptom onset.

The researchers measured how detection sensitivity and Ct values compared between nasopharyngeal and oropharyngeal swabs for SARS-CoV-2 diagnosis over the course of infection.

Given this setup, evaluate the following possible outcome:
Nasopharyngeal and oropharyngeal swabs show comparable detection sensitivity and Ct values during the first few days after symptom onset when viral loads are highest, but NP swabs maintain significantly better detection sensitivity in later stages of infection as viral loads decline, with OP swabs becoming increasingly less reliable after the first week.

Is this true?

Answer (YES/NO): NO